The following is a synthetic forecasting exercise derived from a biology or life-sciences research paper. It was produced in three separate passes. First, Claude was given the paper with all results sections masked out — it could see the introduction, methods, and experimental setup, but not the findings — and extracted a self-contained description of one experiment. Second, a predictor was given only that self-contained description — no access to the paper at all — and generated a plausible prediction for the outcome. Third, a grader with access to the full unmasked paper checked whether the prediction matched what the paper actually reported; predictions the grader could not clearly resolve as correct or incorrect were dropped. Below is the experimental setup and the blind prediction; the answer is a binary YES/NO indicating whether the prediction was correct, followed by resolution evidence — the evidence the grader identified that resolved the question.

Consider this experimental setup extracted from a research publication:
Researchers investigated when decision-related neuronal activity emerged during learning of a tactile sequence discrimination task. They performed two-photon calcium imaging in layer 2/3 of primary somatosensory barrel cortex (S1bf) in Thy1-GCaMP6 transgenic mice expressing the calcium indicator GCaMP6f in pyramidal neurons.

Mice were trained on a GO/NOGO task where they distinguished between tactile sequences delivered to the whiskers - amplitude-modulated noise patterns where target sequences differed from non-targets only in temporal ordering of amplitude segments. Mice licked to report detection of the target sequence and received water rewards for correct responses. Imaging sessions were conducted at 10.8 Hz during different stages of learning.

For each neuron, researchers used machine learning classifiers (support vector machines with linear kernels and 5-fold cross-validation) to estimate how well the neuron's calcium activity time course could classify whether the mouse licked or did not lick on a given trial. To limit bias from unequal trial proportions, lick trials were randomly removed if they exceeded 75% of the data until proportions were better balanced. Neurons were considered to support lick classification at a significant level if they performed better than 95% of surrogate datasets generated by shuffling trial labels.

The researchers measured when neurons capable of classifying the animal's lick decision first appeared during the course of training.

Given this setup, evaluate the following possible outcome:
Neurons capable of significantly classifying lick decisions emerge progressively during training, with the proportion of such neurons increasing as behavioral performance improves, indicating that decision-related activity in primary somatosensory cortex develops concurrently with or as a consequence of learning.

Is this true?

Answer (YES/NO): YES